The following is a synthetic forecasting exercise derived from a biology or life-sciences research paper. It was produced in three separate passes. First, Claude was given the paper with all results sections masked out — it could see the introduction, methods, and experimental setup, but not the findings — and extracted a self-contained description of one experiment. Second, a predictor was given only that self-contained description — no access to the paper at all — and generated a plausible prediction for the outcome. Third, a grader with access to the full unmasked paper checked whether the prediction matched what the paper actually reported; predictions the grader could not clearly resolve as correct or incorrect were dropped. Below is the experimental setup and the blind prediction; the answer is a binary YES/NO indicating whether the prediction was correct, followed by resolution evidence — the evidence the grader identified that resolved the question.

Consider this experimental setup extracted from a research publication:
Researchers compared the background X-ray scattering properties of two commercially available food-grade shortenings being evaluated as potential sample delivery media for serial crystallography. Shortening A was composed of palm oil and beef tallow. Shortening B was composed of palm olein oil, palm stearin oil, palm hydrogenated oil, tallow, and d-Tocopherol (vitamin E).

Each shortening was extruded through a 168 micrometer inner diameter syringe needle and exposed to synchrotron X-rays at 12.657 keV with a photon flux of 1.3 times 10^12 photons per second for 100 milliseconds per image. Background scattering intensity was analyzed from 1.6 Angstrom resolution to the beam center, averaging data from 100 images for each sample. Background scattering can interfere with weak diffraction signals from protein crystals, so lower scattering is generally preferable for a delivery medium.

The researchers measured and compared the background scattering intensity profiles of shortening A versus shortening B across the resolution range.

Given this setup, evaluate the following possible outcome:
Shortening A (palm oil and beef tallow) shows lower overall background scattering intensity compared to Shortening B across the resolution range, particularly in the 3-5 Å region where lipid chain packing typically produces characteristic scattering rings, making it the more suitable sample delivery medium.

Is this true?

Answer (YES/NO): NO